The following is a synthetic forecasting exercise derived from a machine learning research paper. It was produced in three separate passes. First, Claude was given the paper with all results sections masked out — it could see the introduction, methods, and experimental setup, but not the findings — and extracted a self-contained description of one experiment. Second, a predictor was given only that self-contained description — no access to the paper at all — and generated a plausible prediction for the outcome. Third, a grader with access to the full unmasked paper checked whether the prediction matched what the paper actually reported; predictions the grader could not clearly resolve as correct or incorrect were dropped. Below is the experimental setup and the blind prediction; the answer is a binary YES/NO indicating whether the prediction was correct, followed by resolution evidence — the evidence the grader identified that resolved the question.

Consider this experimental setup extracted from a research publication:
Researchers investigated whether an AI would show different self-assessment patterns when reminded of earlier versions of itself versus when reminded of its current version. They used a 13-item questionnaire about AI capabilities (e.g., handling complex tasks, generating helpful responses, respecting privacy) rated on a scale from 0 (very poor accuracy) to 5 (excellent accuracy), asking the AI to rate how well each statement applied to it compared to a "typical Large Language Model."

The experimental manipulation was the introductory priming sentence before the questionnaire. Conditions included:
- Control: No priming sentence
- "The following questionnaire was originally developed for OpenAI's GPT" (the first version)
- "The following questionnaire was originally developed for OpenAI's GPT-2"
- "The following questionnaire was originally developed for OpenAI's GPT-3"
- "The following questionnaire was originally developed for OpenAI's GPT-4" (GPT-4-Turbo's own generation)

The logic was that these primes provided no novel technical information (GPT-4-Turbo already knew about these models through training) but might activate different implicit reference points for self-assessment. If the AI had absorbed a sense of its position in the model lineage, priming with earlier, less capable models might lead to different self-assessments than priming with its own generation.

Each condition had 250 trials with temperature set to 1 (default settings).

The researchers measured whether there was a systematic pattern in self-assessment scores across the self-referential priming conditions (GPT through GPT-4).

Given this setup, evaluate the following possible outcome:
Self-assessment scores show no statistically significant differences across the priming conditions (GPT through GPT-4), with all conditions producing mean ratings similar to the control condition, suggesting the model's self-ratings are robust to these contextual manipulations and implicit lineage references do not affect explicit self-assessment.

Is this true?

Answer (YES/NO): NO